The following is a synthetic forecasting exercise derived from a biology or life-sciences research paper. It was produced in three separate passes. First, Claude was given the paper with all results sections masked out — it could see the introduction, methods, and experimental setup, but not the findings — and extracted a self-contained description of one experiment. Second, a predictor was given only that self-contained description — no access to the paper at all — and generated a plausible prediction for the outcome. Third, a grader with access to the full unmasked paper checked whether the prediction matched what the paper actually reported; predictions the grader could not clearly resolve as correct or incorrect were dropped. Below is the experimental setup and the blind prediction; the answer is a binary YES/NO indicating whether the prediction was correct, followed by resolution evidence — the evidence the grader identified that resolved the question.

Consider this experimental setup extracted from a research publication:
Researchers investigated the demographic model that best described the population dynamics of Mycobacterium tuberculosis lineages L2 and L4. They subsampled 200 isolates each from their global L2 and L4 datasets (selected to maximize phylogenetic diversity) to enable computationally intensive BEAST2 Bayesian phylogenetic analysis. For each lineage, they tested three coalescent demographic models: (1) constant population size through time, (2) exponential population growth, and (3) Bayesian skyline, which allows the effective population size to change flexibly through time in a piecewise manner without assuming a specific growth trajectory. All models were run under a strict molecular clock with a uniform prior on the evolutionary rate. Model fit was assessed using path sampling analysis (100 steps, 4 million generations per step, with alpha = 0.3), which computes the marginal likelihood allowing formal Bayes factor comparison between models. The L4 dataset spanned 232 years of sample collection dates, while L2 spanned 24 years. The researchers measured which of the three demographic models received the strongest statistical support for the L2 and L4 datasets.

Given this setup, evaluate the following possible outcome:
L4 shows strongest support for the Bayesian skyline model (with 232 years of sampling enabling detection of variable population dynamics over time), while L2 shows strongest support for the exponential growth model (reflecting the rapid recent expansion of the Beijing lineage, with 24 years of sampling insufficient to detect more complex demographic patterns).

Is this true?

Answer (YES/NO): NO